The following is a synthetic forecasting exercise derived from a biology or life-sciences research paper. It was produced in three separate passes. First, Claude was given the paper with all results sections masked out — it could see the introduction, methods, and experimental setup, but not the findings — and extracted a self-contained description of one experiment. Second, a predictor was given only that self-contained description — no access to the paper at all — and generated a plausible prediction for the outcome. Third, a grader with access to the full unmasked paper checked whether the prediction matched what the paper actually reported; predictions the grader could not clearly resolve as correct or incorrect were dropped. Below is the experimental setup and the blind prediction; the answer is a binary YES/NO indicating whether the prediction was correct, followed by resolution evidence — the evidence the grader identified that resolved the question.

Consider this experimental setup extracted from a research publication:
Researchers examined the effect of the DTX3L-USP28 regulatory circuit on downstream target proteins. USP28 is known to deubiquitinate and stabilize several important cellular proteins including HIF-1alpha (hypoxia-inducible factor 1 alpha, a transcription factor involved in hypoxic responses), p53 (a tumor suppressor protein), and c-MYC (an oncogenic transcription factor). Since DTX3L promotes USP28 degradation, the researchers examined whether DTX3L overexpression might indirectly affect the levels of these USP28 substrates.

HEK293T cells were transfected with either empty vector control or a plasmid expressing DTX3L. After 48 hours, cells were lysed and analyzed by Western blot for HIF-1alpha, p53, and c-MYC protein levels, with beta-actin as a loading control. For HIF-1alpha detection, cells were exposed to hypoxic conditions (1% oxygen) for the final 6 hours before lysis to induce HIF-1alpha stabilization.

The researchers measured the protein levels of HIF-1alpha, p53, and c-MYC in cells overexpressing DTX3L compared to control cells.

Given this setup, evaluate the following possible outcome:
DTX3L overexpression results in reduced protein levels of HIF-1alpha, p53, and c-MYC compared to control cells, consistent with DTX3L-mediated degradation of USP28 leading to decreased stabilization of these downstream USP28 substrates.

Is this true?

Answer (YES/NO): YES